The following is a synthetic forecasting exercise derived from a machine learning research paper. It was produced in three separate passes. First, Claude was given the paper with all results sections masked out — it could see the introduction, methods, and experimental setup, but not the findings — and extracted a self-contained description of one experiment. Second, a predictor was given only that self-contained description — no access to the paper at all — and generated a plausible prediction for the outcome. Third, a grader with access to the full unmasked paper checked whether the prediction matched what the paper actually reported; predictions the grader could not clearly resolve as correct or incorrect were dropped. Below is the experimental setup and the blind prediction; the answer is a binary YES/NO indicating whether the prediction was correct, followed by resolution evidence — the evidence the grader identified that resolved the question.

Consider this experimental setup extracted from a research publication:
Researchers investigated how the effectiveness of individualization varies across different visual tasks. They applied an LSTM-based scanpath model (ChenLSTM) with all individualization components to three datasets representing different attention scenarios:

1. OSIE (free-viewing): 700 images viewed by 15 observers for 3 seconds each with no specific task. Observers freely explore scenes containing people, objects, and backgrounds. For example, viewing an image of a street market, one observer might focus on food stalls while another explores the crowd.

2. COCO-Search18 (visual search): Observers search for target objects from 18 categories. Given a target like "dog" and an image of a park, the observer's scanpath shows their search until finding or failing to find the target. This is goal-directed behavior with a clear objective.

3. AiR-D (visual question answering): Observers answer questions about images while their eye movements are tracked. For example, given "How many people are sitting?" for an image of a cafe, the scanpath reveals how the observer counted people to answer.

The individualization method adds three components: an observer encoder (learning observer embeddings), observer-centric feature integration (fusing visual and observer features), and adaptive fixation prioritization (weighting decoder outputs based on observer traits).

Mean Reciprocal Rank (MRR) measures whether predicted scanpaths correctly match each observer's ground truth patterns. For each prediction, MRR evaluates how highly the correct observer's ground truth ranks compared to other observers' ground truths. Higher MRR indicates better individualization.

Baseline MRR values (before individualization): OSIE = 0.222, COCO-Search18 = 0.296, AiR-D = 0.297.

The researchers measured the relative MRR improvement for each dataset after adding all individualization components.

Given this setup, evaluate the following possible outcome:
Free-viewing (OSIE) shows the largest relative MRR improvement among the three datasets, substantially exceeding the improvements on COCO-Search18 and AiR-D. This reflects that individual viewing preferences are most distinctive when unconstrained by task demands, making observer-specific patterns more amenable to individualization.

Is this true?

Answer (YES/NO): YES